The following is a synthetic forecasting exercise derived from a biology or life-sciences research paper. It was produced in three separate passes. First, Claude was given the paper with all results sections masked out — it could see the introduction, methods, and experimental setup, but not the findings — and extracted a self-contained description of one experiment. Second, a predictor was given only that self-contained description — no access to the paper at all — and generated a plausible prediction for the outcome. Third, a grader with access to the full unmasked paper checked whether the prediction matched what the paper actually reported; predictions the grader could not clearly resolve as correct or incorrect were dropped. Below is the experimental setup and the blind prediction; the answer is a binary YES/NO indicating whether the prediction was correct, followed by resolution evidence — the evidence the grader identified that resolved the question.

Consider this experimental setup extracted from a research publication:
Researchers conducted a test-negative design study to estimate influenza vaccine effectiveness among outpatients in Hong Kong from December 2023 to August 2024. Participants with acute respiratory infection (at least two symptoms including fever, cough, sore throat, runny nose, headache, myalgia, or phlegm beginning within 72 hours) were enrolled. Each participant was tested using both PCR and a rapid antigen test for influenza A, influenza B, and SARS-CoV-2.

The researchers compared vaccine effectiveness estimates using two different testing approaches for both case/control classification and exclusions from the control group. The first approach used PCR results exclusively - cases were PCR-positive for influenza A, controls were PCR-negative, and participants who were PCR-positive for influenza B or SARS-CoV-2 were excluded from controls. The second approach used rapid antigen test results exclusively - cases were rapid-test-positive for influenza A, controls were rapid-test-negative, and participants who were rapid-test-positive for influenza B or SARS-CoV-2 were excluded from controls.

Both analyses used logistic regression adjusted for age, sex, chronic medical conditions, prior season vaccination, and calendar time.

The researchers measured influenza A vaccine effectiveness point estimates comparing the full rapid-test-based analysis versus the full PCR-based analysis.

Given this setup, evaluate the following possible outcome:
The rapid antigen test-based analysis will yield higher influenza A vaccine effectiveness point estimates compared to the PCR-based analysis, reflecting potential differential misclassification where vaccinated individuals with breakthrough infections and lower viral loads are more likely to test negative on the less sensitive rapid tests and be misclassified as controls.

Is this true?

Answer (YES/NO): NO